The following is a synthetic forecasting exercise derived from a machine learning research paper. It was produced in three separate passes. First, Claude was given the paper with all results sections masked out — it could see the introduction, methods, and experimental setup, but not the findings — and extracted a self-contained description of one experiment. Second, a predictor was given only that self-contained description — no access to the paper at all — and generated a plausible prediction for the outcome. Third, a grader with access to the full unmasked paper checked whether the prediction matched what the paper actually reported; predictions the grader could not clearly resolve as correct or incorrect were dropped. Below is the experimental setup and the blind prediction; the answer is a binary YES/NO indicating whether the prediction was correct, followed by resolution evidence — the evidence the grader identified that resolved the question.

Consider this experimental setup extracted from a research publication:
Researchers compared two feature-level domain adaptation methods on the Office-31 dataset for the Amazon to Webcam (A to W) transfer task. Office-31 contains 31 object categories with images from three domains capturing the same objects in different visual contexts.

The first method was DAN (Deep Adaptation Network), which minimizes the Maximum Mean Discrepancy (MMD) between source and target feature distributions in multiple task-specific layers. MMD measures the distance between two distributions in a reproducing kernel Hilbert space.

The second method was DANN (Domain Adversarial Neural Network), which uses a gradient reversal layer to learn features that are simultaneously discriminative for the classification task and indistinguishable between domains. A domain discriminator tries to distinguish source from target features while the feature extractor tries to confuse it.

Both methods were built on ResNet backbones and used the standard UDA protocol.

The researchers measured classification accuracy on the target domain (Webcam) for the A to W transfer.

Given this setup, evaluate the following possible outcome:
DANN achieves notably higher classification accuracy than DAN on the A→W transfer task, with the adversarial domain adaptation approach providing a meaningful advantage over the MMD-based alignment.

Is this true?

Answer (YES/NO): NO